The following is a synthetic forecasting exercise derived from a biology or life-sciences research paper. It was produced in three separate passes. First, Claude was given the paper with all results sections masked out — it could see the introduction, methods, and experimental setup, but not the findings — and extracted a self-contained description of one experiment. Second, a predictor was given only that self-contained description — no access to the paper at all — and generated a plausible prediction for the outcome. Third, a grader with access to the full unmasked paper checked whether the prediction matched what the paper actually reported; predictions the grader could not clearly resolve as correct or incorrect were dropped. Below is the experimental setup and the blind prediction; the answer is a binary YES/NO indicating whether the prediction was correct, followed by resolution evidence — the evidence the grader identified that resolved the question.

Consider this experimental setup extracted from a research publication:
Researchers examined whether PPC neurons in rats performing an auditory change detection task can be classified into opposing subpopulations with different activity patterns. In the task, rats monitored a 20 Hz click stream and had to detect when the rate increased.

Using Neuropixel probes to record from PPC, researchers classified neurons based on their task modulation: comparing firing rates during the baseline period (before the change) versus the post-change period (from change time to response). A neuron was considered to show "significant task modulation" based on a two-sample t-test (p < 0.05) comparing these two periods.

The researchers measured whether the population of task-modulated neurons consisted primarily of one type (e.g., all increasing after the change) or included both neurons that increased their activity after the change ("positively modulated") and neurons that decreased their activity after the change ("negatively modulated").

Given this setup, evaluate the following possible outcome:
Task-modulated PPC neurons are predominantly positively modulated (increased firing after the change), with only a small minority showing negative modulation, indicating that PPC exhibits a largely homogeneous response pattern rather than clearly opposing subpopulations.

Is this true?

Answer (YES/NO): NO